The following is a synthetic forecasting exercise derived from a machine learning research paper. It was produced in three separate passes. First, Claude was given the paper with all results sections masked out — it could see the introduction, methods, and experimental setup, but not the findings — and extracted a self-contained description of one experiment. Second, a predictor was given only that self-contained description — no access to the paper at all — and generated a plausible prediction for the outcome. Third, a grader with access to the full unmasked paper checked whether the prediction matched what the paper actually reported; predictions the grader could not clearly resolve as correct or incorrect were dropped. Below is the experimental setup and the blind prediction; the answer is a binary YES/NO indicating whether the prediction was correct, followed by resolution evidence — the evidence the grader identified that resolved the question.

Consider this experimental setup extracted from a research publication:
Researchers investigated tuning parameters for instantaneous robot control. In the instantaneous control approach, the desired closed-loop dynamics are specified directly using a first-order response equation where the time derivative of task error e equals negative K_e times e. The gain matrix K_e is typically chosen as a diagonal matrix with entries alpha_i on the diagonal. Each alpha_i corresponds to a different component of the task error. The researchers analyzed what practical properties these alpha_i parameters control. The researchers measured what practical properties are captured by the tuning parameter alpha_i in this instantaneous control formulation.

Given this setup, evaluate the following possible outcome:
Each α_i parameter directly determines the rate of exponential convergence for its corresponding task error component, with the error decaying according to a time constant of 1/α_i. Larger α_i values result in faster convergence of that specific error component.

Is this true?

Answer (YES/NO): YES